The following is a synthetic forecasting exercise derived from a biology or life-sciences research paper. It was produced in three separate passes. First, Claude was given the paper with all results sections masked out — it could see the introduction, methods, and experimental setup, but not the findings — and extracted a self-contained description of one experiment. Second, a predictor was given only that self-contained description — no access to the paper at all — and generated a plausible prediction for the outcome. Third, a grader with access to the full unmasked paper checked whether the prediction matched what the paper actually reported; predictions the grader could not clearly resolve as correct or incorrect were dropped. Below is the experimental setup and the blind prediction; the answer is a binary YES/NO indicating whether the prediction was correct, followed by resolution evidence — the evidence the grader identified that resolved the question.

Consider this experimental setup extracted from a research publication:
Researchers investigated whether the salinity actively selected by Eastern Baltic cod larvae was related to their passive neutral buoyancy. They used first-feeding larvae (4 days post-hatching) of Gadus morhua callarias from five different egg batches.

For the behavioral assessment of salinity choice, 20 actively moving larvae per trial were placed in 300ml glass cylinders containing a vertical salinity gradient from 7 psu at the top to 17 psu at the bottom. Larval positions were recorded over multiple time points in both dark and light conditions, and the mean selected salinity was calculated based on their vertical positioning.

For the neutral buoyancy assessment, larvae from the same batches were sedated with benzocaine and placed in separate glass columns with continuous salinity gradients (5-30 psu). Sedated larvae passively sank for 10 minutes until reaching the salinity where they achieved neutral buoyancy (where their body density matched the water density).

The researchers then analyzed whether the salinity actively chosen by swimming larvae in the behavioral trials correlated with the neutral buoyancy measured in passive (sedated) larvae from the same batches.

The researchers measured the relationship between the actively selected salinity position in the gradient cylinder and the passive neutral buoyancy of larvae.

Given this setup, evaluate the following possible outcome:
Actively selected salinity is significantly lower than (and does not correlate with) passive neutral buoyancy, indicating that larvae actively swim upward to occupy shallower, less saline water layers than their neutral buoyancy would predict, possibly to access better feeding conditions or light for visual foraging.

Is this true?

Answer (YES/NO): NO